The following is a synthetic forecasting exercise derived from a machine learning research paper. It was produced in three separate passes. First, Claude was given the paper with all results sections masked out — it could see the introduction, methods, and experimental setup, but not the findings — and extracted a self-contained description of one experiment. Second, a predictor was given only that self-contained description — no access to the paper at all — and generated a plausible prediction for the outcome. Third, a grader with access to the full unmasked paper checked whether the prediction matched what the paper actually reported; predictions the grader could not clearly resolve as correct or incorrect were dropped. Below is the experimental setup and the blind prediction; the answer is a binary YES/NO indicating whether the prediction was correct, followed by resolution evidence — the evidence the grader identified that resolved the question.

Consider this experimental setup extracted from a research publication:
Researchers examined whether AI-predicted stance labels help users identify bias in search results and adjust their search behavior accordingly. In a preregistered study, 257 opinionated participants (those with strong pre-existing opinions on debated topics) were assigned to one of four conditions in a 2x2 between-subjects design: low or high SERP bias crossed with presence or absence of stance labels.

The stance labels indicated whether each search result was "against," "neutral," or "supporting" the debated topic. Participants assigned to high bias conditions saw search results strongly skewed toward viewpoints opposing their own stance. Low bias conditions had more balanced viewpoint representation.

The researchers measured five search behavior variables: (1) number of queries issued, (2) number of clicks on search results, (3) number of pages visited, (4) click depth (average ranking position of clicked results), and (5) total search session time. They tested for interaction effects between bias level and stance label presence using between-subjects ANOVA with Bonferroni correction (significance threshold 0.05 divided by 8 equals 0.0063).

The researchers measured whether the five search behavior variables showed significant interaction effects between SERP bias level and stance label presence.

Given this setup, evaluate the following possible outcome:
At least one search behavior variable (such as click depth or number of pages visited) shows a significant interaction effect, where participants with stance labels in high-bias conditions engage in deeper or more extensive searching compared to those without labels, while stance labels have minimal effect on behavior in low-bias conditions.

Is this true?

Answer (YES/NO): NO